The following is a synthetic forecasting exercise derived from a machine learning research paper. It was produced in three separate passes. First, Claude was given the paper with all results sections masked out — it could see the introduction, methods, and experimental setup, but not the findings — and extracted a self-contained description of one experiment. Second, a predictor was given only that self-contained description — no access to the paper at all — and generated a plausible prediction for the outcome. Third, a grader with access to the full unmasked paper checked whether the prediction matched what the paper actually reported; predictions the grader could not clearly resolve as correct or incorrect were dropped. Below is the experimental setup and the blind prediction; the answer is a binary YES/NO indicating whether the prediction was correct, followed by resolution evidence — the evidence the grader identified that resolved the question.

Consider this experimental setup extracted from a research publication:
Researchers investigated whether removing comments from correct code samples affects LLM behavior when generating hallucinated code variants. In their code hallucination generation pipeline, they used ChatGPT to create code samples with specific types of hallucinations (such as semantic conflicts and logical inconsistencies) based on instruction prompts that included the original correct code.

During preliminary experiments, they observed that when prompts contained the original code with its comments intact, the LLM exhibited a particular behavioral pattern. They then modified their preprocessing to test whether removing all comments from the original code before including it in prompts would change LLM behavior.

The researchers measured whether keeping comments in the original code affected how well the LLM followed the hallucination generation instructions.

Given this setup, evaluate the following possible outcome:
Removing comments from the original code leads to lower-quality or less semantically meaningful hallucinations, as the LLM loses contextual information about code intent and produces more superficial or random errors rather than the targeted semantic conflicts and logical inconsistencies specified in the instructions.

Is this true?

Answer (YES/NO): NO